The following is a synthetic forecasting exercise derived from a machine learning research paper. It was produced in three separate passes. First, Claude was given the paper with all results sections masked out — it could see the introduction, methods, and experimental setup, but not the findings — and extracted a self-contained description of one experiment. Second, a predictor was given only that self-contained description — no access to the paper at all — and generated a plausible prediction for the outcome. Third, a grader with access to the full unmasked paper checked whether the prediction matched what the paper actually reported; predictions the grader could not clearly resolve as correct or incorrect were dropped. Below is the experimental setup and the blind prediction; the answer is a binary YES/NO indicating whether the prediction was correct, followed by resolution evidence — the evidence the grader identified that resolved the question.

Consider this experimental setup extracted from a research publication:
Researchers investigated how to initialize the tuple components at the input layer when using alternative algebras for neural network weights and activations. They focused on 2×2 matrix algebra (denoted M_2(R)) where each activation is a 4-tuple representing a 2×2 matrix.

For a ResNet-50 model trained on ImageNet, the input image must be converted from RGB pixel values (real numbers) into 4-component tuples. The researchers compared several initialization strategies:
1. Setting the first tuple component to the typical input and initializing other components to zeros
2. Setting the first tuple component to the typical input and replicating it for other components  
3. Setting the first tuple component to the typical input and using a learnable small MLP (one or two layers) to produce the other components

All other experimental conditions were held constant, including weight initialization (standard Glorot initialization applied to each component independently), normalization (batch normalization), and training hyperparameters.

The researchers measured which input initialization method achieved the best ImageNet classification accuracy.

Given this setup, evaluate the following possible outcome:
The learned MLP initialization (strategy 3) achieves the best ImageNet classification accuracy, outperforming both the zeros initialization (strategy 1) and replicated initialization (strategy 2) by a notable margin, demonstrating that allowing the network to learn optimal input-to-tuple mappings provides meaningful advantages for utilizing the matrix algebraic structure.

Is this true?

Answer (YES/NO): NO